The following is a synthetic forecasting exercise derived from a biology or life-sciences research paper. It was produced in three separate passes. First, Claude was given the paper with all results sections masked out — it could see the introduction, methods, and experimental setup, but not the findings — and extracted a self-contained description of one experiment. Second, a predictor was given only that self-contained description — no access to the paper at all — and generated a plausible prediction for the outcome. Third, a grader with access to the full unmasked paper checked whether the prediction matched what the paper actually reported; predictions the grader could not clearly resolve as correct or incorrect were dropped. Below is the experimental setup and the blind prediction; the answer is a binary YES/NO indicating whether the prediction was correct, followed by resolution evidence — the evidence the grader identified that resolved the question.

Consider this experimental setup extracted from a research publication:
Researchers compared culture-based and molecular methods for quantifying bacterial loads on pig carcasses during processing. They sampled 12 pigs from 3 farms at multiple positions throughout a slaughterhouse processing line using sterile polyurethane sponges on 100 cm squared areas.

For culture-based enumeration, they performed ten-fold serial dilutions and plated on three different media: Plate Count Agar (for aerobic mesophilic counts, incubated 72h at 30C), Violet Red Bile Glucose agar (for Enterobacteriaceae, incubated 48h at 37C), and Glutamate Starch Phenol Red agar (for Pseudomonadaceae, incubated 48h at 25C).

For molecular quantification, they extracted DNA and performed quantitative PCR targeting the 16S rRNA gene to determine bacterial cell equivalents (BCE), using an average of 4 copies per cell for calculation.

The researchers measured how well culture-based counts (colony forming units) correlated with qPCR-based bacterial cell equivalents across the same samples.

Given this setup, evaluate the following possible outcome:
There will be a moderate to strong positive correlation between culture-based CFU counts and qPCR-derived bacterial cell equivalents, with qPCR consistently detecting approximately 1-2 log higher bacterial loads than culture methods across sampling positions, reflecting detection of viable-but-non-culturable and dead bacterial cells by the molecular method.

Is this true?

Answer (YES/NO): NO